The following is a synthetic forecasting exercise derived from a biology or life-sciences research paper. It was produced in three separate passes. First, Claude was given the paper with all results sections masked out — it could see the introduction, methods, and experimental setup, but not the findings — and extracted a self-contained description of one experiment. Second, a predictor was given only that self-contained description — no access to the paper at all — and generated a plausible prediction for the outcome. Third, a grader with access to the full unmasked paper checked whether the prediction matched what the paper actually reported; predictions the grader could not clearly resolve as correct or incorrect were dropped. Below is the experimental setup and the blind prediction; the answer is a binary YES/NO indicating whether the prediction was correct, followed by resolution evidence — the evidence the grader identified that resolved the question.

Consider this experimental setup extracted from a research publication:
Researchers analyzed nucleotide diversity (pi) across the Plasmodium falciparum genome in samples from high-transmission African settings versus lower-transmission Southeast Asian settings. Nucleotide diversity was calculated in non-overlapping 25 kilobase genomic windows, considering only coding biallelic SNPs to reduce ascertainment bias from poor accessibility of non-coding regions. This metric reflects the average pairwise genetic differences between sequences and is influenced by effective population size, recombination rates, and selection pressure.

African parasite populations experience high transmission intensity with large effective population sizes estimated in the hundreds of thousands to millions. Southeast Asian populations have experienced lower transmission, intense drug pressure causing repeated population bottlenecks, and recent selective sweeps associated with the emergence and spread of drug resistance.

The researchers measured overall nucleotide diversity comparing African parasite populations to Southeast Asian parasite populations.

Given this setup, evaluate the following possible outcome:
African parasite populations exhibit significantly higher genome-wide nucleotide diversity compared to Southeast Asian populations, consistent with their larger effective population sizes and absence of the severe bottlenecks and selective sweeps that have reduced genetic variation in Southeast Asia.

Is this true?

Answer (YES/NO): NO